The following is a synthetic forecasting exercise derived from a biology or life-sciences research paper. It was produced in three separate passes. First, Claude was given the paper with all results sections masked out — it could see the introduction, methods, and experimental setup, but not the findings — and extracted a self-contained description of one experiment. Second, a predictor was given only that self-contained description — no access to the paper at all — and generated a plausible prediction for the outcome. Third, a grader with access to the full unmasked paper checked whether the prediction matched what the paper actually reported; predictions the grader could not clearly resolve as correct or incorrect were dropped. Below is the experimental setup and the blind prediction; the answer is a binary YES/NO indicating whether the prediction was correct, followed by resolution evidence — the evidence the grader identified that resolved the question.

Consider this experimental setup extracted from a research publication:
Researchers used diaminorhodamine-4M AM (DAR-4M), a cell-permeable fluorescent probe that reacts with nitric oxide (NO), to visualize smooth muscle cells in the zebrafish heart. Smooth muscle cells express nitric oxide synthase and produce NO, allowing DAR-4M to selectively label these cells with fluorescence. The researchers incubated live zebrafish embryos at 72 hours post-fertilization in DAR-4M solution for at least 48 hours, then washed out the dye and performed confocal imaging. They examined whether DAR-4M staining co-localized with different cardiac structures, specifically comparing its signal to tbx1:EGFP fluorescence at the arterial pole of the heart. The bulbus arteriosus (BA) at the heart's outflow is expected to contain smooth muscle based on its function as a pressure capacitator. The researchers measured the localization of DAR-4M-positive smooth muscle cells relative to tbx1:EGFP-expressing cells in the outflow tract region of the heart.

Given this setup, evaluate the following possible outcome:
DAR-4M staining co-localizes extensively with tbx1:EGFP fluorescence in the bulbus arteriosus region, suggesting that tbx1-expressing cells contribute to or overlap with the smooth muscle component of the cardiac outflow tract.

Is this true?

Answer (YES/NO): YES